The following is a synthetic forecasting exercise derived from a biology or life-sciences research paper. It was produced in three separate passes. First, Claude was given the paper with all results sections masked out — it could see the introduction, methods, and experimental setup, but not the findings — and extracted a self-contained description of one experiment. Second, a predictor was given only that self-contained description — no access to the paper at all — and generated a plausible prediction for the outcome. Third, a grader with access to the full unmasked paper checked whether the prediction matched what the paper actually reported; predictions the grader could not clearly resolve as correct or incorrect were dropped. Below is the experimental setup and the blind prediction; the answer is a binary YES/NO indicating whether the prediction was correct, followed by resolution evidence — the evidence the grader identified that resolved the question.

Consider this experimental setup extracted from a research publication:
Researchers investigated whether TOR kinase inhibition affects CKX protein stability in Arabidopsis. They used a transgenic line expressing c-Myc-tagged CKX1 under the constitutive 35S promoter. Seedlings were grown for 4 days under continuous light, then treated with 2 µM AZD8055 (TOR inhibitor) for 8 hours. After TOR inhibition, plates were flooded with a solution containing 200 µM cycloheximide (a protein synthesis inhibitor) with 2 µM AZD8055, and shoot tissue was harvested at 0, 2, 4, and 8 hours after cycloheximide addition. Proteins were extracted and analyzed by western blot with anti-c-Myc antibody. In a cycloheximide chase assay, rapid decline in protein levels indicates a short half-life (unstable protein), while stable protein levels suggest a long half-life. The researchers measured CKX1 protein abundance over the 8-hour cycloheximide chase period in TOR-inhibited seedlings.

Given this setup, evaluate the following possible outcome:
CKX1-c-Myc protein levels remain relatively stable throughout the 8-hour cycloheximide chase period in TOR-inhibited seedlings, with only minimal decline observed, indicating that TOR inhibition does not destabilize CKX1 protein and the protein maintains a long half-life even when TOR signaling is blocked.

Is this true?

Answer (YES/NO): NO